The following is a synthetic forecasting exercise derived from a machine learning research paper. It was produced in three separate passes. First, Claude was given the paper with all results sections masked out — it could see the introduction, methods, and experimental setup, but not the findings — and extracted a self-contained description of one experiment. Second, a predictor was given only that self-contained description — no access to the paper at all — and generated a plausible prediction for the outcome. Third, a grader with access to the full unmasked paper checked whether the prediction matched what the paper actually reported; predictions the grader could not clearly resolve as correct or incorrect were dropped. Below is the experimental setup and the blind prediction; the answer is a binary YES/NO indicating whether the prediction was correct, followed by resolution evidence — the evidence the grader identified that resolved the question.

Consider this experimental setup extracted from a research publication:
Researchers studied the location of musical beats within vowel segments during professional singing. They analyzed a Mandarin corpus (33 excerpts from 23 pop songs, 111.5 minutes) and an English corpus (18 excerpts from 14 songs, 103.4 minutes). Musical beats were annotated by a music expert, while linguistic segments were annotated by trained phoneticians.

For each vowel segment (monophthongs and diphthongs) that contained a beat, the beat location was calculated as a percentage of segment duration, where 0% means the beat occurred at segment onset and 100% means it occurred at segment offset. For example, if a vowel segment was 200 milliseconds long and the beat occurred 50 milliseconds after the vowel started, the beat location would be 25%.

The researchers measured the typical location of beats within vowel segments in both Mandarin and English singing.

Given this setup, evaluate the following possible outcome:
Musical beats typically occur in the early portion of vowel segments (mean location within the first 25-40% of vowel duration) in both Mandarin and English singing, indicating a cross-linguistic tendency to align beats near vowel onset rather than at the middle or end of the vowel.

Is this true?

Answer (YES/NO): NO